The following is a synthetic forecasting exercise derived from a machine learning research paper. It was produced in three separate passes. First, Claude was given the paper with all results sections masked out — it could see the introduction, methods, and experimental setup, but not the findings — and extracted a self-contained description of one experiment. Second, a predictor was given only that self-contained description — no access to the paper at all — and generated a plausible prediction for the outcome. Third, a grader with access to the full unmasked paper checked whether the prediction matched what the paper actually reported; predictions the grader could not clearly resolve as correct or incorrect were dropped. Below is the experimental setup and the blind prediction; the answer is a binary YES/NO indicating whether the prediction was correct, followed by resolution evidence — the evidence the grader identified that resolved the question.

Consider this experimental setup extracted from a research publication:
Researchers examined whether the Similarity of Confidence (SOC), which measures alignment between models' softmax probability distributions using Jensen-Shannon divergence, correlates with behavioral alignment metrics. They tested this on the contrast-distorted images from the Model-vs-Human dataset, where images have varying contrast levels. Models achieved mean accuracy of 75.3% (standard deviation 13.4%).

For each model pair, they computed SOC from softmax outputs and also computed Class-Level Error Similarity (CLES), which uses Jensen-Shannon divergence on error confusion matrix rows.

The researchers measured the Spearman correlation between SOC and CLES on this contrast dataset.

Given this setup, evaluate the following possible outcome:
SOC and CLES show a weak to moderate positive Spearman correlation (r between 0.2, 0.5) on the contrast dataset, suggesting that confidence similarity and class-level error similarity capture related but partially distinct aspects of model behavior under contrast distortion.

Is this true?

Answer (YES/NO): NO